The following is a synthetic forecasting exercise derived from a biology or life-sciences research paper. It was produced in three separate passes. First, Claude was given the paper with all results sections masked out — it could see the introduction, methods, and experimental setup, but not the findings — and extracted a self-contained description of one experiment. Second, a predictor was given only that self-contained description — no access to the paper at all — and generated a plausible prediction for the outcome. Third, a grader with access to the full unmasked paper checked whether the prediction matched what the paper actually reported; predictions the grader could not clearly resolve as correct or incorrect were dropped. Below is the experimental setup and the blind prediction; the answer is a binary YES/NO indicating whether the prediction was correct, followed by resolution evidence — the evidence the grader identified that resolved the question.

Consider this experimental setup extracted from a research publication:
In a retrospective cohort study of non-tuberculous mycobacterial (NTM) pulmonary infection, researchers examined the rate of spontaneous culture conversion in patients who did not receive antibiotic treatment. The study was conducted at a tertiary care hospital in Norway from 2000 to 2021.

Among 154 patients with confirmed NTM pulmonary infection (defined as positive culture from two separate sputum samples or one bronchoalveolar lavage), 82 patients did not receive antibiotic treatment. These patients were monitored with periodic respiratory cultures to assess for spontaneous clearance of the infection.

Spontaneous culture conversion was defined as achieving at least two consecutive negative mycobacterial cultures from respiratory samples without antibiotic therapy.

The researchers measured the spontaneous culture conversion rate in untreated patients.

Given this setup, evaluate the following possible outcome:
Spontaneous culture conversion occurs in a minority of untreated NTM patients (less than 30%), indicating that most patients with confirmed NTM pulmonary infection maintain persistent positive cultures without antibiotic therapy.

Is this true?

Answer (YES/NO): NO